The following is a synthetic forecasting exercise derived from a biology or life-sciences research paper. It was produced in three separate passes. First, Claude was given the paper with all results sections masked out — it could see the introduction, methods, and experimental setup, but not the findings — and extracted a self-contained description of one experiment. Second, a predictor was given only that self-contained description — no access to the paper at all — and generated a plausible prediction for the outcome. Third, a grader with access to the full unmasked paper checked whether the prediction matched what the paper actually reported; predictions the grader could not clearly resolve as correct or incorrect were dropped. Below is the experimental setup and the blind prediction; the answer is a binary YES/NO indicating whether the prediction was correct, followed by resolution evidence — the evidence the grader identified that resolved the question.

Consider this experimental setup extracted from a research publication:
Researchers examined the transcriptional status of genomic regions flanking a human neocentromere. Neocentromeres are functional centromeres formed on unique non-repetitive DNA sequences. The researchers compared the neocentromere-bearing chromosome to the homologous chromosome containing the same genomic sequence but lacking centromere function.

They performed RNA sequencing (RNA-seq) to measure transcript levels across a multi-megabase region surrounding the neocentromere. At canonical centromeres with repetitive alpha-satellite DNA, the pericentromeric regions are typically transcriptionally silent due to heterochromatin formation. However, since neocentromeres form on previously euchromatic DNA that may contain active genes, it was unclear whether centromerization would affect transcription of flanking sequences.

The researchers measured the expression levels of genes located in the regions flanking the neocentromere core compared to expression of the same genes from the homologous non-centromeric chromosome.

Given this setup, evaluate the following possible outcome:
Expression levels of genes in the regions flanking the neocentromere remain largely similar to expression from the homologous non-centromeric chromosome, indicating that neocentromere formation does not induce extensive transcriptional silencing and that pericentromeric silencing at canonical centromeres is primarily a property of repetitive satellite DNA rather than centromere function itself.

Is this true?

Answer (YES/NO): NO